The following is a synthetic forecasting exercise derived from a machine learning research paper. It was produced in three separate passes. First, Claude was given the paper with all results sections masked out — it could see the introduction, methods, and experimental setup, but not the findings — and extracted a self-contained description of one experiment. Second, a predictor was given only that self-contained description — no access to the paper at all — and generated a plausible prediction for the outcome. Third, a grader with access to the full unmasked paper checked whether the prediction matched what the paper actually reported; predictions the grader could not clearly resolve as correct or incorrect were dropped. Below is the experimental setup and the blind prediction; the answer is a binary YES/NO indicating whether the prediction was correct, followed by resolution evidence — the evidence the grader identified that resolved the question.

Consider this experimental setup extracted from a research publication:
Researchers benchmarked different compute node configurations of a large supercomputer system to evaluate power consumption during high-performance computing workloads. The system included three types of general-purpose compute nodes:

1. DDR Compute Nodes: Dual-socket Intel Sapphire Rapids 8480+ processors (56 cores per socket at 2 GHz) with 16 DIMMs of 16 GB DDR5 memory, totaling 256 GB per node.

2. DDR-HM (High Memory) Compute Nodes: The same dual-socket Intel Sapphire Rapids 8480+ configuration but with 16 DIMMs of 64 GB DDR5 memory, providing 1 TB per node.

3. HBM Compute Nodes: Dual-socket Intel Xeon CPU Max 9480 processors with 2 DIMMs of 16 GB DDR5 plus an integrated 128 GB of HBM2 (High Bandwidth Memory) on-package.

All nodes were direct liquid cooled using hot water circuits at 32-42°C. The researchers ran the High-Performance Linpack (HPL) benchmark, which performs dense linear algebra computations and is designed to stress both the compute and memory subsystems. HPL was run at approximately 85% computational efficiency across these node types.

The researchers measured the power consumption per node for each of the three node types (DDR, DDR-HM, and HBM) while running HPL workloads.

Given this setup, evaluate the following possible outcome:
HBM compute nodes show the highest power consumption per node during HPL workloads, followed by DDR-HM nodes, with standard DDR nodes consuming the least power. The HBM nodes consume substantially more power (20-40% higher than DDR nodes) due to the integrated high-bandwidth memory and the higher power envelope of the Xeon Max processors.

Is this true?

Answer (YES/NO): NO